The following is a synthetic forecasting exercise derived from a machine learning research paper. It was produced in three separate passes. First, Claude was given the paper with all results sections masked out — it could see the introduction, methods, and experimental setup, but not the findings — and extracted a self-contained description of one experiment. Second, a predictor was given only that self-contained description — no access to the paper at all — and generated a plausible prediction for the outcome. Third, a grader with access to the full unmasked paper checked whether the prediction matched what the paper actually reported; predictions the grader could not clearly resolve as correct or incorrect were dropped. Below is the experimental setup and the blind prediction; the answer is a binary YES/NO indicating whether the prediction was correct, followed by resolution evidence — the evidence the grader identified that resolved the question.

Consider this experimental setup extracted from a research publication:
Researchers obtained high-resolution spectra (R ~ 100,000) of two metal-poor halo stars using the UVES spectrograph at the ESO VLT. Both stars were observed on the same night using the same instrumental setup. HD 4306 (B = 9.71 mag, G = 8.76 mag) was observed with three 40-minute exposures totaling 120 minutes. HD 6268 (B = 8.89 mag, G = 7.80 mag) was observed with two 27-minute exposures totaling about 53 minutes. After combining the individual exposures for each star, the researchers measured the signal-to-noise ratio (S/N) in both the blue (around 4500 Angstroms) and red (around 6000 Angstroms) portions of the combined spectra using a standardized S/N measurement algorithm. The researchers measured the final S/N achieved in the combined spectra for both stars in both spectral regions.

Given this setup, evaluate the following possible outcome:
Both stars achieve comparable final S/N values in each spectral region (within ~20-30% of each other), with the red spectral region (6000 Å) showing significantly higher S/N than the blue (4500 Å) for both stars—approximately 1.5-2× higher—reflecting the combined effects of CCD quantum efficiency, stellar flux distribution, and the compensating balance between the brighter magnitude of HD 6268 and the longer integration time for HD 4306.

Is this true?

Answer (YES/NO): YES